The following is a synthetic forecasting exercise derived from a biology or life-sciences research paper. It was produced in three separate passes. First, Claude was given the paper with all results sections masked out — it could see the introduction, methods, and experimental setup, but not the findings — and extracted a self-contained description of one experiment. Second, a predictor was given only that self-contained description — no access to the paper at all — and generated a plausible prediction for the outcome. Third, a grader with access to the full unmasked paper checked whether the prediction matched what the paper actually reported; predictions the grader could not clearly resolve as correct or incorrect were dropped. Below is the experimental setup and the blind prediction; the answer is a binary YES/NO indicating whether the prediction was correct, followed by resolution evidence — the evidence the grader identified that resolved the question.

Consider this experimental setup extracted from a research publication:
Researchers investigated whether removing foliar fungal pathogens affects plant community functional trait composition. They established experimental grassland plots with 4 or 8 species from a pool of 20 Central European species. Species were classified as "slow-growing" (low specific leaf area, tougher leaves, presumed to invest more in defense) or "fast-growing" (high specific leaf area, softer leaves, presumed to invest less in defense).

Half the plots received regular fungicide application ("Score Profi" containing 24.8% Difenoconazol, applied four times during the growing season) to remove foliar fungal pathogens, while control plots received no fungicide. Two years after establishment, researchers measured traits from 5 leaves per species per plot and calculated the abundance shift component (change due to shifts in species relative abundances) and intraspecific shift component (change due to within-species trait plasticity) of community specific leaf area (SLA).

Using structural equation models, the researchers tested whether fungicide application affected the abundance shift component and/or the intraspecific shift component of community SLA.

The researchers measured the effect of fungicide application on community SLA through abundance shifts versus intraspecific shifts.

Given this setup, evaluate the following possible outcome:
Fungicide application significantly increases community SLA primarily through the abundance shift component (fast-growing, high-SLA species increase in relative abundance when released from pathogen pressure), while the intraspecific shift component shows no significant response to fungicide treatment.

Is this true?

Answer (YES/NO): NO